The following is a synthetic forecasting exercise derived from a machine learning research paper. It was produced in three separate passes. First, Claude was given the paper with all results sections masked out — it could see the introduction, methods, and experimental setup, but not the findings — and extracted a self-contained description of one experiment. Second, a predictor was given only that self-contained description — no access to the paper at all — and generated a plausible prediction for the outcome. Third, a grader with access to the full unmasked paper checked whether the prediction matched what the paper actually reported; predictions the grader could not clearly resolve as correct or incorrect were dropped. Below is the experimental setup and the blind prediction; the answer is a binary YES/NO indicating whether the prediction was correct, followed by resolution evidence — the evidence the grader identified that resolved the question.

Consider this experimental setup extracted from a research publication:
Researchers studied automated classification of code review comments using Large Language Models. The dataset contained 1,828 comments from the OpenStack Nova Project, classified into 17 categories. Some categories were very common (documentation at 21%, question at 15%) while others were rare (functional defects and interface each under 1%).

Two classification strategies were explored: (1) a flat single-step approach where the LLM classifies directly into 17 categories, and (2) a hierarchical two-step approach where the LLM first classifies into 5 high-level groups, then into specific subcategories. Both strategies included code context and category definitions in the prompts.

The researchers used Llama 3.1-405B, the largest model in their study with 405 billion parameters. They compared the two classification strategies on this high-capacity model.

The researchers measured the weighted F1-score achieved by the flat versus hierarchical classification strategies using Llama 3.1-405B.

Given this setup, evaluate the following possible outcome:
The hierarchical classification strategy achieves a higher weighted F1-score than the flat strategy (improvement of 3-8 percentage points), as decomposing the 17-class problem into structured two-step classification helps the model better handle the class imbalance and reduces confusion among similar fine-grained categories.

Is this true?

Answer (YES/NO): NO